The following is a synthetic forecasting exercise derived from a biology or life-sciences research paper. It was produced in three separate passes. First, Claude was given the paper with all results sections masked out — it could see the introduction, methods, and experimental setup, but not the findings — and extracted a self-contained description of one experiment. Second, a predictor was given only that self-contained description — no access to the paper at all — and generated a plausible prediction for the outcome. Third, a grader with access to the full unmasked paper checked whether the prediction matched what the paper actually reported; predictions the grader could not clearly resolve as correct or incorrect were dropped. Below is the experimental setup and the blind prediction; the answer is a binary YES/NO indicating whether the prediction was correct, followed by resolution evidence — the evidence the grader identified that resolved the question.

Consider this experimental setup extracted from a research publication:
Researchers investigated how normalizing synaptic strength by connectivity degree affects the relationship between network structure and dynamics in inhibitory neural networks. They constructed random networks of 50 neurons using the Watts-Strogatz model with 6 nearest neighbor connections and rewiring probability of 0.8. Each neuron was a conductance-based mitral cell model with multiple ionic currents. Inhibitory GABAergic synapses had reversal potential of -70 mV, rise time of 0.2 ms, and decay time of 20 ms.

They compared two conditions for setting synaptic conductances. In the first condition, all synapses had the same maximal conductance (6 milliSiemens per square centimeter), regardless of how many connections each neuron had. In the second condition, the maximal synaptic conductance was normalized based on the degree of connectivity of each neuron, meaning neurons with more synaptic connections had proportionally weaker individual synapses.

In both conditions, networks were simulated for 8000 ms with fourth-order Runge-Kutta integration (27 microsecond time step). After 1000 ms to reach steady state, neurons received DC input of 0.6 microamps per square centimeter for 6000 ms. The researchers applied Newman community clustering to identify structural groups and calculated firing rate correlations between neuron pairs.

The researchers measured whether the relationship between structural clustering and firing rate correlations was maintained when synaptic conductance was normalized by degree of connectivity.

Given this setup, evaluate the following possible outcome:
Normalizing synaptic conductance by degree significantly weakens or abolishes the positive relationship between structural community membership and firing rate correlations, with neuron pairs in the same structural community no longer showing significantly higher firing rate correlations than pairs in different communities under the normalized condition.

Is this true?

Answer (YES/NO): NO